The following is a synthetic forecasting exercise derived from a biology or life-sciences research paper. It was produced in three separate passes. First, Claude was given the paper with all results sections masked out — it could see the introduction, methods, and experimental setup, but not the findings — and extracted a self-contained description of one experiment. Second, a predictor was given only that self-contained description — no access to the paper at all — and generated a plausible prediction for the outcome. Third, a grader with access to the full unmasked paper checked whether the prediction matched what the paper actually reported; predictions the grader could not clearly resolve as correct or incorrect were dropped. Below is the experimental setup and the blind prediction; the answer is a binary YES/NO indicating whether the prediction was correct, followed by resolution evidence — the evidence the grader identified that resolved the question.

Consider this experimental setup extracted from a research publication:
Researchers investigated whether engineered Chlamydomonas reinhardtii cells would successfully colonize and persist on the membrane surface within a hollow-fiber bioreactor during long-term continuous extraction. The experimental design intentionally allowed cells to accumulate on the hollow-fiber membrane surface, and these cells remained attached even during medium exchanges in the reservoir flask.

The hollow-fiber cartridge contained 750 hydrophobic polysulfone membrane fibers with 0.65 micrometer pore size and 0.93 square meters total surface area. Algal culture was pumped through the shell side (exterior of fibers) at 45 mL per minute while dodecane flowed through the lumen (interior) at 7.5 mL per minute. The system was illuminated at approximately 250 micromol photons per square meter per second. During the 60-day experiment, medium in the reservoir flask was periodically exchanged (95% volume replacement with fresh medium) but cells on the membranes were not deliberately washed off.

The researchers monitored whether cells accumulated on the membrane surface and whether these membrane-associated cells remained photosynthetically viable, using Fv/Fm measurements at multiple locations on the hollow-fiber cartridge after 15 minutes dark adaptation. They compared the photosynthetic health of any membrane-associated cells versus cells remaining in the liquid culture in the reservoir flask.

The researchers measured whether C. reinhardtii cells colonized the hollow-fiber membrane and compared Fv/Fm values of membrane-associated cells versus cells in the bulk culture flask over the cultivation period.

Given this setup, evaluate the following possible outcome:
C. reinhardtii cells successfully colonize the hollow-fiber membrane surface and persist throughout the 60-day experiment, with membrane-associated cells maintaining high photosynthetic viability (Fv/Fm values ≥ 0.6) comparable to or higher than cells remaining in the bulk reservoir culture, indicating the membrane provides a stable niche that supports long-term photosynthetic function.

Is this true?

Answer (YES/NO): NO